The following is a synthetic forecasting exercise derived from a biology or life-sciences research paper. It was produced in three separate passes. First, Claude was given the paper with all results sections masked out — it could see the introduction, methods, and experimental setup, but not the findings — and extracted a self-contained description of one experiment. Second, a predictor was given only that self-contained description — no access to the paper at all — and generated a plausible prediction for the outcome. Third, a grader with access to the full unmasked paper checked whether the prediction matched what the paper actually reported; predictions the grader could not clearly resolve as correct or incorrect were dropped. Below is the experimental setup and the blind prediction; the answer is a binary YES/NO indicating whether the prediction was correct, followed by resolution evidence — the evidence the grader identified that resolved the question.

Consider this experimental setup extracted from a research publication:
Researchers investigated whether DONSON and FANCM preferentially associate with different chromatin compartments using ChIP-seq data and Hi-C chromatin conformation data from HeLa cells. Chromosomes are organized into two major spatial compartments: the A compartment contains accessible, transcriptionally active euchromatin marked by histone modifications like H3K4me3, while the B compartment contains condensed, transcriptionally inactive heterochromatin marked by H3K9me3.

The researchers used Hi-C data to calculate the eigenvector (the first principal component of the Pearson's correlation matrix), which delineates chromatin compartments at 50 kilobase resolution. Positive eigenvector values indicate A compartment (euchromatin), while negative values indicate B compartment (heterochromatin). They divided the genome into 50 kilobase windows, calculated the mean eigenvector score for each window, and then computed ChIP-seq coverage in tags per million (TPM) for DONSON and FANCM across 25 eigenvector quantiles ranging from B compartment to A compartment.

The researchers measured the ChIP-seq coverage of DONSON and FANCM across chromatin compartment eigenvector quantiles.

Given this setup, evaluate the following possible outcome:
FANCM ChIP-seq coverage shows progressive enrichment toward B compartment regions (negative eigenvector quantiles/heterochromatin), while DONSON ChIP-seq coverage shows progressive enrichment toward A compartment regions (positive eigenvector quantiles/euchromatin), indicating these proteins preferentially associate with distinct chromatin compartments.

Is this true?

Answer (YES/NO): YES